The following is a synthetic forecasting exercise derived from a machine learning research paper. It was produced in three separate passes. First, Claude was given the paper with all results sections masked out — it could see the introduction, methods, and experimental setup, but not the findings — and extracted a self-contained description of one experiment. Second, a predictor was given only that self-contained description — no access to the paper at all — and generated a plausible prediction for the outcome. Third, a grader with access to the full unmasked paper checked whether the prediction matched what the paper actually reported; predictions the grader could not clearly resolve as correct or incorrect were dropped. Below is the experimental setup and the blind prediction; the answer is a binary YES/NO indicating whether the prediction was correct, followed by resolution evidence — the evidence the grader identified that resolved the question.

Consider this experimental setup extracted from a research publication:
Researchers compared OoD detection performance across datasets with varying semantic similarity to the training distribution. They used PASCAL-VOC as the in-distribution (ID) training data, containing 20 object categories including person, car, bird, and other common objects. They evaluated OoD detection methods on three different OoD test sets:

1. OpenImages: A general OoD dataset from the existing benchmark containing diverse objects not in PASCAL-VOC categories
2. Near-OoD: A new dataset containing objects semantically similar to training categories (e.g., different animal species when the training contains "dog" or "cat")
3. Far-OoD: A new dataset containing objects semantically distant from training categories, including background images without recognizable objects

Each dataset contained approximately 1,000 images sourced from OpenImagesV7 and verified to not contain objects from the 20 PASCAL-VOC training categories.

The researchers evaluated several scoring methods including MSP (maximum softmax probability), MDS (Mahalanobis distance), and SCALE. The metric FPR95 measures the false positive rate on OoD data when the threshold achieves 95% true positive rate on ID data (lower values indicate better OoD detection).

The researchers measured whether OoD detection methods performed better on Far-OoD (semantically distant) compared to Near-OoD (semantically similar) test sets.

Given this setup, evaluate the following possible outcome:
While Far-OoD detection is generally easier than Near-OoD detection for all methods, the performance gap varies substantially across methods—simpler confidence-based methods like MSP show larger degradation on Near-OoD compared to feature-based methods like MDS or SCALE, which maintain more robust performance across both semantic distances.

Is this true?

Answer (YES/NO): NO